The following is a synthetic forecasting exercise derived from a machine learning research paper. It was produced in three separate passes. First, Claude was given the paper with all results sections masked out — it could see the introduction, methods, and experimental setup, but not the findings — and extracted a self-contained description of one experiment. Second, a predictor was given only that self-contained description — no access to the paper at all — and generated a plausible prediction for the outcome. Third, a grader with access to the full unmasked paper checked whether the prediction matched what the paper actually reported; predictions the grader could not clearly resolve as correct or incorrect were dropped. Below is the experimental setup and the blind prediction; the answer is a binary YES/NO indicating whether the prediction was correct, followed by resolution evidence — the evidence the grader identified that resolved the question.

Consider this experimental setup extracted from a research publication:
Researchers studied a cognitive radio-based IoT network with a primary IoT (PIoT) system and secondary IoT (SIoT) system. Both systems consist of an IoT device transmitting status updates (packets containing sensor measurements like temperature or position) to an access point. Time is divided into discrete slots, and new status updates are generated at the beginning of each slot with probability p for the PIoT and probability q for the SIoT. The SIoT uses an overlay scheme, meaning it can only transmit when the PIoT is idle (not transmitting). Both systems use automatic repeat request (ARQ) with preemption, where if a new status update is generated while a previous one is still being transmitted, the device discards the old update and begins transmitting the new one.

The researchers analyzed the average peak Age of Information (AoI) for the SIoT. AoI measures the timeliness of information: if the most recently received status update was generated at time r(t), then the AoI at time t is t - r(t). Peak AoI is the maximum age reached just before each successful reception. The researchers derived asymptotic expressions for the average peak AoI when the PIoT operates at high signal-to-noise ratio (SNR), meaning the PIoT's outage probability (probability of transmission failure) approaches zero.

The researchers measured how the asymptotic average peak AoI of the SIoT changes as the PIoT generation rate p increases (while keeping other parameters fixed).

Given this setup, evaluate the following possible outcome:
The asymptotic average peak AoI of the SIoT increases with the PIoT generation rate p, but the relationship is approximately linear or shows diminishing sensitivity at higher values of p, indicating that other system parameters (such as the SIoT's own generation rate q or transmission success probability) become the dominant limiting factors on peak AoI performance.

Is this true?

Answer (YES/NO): NO